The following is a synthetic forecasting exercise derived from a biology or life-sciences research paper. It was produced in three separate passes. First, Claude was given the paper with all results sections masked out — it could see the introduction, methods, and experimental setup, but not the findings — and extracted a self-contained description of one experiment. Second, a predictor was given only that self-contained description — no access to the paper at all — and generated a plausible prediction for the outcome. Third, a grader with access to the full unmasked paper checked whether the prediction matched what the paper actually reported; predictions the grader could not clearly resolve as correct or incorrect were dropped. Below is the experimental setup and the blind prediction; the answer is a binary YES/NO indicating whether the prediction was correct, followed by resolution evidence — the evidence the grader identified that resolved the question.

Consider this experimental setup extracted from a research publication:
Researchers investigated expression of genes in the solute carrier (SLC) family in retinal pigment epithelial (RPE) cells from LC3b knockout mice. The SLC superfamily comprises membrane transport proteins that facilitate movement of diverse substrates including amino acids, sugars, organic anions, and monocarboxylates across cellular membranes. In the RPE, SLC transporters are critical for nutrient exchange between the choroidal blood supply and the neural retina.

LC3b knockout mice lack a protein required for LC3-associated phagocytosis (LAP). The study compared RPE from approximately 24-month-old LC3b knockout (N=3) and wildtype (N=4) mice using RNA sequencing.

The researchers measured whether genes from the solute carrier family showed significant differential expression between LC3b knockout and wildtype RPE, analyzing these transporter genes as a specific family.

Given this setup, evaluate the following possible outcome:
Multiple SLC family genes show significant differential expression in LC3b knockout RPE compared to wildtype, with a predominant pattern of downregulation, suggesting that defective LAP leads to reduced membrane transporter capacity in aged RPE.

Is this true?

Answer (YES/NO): YES